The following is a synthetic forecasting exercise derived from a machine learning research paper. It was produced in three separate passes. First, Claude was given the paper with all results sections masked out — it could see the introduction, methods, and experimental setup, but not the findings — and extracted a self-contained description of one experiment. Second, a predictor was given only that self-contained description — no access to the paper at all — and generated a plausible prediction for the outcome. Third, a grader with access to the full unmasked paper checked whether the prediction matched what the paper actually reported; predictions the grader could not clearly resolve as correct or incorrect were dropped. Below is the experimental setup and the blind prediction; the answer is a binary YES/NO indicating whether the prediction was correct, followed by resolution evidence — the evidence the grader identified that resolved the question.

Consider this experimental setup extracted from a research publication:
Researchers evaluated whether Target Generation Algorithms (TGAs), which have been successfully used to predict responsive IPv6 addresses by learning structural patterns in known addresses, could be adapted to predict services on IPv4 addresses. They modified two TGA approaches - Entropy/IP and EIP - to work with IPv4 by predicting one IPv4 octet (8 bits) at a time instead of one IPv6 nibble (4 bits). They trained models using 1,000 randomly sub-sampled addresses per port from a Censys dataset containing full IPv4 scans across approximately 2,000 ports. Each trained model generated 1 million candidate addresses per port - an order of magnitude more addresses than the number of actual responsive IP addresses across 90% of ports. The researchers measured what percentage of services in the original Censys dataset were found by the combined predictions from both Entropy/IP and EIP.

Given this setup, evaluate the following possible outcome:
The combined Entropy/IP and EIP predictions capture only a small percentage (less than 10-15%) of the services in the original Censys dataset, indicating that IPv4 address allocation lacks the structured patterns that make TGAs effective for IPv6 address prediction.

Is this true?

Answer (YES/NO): NO